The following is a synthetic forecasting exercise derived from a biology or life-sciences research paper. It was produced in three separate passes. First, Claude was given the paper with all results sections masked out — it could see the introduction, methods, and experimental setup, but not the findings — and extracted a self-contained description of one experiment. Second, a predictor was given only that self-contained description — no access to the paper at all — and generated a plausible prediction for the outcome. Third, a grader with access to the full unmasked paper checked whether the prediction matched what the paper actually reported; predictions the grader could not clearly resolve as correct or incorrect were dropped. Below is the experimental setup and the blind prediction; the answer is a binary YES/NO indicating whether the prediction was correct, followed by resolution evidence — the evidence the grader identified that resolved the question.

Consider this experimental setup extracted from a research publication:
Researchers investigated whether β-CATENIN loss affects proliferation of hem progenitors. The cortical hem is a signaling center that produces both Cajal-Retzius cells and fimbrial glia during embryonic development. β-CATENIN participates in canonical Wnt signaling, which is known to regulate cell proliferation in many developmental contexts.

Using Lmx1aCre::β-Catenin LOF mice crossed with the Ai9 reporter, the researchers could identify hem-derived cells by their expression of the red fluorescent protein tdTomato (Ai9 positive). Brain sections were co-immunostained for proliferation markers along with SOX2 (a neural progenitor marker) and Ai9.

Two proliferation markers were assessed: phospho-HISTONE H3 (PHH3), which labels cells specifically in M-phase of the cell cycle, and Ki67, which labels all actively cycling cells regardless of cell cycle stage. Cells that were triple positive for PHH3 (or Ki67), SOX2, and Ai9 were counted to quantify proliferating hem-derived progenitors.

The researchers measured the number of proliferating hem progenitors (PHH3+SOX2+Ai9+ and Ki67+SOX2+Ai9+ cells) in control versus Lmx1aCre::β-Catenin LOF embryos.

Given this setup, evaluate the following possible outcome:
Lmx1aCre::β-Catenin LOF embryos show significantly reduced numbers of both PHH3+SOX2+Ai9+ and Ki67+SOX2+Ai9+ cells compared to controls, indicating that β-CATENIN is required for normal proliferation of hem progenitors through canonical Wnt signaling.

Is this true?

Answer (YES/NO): NO